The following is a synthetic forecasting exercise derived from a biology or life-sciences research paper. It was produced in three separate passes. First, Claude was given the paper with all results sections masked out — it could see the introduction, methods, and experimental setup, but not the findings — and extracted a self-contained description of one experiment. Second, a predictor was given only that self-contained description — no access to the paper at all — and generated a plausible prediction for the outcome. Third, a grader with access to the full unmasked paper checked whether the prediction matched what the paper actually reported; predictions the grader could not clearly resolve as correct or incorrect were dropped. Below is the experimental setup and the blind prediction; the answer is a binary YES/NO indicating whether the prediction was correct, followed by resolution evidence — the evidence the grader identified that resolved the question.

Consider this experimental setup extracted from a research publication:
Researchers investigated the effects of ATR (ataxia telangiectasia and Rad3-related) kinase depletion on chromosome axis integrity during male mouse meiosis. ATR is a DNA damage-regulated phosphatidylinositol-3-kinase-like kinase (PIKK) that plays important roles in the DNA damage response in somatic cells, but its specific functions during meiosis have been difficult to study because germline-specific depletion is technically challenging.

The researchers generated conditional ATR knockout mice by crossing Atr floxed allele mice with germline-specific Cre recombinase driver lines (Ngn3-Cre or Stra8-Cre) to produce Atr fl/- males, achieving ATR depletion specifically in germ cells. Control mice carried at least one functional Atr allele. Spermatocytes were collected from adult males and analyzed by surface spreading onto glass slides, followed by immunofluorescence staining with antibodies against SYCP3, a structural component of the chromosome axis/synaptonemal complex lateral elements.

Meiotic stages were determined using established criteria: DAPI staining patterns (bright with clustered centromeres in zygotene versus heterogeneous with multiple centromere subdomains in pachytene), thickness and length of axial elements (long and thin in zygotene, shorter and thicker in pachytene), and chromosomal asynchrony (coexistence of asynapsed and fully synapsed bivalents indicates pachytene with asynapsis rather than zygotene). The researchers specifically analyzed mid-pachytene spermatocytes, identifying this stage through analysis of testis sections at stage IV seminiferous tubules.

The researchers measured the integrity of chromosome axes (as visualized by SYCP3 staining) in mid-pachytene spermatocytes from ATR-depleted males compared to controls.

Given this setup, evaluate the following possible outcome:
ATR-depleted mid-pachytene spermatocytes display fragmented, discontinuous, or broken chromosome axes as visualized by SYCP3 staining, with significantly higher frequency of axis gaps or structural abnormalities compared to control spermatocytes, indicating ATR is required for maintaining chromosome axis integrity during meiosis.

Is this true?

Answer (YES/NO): YES